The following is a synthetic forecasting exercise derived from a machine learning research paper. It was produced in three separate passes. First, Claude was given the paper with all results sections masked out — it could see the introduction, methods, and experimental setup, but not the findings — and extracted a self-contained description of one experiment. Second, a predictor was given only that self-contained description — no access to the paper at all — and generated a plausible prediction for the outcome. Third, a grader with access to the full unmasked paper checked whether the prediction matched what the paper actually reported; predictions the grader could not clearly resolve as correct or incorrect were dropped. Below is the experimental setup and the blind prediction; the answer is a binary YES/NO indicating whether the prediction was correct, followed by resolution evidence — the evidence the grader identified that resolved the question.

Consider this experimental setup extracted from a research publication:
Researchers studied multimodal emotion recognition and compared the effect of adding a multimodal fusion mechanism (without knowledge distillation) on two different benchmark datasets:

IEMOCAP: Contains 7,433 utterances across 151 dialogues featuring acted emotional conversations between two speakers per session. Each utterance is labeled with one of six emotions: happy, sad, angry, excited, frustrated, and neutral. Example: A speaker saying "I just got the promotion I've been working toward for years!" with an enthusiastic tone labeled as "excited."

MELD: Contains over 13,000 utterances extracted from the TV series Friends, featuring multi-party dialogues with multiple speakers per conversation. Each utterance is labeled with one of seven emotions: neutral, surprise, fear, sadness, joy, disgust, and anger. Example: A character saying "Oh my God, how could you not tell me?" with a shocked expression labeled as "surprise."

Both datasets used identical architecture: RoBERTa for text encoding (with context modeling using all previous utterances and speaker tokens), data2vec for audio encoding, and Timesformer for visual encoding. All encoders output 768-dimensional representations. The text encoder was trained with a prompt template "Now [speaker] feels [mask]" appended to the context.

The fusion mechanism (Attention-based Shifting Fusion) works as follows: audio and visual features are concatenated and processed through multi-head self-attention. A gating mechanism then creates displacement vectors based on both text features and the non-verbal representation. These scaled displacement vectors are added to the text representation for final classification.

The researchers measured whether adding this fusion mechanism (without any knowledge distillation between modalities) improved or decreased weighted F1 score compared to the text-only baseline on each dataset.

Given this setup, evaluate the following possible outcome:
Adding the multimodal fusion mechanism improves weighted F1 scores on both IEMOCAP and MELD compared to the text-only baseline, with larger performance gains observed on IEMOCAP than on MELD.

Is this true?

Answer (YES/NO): YES